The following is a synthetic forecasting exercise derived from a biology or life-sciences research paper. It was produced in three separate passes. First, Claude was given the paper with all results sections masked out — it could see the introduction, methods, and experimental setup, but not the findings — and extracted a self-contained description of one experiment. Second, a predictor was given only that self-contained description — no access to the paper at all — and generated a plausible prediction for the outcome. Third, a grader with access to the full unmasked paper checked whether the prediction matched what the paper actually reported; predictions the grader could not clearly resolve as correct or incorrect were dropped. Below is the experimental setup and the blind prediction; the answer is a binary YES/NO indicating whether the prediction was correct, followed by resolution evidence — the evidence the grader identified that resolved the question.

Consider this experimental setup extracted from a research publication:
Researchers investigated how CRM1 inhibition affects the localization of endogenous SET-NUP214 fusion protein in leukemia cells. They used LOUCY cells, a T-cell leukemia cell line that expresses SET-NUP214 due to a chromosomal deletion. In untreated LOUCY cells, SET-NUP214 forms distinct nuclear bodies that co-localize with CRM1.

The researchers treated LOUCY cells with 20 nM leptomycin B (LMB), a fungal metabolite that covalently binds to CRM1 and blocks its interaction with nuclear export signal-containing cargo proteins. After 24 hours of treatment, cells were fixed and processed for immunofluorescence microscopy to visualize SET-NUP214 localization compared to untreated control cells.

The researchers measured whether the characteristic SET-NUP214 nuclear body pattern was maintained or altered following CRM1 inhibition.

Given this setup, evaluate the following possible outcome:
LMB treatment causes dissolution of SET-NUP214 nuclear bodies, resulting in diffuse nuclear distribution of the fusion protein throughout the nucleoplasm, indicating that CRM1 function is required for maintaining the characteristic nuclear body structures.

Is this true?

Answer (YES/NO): YES